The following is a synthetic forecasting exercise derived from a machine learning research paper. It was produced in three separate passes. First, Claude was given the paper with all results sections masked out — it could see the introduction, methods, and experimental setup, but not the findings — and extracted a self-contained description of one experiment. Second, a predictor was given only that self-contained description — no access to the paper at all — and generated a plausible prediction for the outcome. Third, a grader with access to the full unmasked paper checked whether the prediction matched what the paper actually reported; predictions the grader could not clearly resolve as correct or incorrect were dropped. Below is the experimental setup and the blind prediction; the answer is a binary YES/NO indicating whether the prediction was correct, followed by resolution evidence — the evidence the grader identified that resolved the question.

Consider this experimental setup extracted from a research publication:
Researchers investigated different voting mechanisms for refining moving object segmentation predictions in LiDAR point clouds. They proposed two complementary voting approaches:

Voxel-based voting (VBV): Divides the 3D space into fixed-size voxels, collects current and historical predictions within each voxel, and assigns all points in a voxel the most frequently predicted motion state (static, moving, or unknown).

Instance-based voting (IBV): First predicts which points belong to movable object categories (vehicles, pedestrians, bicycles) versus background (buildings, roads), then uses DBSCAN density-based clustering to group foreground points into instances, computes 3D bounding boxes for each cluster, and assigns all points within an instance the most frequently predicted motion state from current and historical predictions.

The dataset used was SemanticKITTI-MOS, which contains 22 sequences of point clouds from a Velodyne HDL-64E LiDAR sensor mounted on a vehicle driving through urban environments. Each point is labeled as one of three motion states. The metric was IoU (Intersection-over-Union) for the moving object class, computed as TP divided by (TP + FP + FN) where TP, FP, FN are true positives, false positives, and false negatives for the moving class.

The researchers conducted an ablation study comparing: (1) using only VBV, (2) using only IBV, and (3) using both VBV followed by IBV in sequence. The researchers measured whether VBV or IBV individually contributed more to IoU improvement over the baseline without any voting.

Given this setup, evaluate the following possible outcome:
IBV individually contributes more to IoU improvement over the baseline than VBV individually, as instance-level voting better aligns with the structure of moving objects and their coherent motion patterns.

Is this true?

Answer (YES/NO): YES